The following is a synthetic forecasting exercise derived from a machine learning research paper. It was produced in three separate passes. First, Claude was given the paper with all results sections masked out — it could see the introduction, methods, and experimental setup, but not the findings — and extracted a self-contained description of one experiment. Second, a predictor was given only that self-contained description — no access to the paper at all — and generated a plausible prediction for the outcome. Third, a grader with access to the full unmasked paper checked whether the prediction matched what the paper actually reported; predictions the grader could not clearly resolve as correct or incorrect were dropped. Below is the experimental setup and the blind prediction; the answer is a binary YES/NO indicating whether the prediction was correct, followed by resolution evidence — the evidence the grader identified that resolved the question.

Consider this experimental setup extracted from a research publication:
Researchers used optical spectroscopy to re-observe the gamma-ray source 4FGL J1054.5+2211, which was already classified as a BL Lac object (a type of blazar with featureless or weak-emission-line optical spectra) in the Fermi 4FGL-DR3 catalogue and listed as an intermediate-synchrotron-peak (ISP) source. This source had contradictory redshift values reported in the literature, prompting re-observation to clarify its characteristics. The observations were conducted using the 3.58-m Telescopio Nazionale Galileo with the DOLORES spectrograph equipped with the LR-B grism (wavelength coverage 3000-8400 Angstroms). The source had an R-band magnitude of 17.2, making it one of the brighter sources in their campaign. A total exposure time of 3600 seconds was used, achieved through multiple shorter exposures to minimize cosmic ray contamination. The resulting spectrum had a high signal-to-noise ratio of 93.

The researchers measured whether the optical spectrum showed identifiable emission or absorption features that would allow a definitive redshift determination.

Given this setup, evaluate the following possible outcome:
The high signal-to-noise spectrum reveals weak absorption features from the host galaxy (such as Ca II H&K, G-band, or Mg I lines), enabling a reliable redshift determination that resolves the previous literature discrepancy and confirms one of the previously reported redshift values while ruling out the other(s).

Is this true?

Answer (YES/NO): NO